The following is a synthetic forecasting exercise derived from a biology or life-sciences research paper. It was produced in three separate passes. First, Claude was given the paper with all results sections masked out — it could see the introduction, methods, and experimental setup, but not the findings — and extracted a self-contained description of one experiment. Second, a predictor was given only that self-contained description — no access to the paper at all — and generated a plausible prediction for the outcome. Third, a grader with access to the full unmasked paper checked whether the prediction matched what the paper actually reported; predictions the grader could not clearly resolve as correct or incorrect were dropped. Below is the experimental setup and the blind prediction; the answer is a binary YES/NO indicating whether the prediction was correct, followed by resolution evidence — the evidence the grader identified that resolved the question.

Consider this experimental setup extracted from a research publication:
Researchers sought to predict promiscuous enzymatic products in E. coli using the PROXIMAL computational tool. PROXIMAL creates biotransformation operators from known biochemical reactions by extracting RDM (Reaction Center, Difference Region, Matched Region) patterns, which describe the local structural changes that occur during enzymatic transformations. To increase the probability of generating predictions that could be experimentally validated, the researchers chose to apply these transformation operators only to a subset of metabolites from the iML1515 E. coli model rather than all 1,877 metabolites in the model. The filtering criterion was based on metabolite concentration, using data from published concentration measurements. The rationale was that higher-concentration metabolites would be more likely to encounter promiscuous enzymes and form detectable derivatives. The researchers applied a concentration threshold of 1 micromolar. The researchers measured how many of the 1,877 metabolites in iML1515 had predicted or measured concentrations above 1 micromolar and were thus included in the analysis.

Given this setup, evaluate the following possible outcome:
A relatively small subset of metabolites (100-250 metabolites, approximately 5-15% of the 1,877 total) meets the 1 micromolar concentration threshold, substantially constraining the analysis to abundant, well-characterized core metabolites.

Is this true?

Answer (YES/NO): YES